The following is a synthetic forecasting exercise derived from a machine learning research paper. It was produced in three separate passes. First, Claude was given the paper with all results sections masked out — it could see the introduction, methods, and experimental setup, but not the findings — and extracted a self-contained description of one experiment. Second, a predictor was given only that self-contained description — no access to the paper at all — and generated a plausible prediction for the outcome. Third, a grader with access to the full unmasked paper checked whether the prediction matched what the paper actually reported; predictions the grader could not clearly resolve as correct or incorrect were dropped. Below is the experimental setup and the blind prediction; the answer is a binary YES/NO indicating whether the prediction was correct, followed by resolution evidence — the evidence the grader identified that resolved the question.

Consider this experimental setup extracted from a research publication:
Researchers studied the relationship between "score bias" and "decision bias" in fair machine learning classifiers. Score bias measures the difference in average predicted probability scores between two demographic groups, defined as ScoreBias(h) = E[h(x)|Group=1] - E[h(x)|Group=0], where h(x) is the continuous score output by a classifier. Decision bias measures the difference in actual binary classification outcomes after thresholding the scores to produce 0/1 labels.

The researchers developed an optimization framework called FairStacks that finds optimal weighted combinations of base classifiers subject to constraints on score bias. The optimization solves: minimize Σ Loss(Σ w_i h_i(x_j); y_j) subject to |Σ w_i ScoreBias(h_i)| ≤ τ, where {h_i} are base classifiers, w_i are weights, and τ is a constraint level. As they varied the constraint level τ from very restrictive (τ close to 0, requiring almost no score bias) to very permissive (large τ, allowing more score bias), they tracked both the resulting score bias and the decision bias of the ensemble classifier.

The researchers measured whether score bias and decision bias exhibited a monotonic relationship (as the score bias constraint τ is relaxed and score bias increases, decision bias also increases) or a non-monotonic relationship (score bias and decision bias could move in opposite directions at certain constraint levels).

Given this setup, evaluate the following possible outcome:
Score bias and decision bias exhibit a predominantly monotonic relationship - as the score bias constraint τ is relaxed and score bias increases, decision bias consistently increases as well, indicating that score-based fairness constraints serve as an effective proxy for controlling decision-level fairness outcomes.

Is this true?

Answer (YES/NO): YES